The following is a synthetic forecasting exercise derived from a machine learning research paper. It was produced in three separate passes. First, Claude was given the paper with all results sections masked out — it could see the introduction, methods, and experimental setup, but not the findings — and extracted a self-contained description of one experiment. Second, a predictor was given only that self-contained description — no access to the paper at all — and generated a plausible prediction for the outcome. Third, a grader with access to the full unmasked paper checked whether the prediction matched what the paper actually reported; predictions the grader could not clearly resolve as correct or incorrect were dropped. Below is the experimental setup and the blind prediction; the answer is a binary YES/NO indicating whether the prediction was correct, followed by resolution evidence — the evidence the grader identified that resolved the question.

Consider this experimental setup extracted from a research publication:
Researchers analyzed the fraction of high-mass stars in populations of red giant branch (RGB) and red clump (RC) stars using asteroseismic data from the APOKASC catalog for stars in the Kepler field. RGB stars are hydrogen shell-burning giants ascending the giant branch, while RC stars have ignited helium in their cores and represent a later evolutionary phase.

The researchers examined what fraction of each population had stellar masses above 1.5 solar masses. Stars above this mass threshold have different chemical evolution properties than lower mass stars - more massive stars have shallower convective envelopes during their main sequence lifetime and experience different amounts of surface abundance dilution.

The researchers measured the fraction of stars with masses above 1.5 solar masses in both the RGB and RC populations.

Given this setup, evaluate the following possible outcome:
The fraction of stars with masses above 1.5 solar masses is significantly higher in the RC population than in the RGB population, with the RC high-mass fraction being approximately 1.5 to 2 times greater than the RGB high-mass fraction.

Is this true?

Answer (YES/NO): NO